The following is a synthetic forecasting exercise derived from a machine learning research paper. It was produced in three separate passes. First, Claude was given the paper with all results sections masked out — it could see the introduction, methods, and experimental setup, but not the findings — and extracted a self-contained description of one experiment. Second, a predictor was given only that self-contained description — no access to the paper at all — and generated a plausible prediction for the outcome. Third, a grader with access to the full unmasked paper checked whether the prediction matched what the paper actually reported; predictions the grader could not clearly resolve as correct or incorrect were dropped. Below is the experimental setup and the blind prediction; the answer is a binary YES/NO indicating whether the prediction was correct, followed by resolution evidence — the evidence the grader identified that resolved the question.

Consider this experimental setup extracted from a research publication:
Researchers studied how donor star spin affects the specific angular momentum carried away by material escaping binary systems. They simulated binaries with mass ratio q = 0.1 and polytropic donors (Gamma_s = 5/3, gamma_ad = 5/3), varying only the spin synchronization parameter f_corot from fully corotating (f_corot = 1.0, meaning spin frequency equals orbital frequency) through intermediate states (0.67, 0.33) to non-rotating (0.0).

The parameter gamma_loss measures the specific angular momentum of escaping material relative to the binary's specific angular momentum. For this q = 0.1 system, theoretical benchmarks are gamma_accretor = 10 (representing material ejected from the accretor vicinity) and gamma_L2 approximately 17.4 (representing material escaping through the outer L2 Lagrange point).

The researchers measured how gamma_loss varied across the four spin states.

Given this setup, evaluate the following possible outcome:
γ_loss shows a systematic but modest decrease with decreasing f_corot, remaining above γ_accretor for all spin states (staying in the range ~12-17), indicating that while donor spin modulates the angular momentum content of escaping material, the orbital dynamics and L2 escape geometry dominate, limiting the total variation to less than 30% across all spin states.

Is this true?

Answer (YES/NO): NO